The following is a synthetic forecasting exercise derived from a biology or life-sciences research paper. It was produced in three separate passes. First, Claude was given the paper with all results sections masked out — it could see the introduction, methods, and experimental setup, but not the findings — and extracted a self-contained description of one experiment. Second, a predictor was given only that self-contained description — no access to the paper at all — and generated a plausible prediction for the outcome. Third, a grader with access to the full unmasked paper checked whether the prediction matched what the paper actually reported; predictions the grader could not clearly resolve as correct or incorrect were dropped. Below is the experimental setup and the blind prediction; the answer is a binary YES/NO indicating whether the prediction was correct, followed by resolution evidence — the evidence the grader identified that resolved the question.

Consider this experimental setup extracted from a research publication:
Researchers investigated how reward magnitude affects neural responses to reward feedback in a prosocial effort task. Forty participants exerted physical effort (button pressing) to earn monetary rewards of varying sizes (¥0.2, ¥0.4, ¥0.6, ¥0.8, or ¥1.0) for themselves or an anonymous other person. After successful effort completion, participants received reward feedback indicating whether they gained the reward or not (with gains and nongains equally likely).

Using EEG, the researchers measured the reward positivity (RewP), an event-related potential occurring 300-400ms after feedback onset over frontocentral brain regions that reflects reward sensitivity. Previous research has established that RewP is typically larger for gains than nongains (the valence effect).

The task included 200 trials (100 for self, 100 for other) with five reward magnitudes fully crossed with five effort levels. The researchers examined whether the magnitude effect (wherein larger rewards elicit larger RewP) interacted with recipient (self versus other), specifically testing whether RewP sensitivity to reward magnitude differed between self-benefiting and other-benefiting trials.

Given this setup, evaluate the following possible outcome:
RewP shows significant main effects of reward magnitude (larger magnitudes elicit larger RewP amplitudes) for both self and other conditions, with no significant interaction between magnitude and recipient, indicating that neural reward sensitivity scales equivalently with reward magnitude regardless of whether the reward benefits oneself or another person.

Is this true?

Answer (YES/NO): NO